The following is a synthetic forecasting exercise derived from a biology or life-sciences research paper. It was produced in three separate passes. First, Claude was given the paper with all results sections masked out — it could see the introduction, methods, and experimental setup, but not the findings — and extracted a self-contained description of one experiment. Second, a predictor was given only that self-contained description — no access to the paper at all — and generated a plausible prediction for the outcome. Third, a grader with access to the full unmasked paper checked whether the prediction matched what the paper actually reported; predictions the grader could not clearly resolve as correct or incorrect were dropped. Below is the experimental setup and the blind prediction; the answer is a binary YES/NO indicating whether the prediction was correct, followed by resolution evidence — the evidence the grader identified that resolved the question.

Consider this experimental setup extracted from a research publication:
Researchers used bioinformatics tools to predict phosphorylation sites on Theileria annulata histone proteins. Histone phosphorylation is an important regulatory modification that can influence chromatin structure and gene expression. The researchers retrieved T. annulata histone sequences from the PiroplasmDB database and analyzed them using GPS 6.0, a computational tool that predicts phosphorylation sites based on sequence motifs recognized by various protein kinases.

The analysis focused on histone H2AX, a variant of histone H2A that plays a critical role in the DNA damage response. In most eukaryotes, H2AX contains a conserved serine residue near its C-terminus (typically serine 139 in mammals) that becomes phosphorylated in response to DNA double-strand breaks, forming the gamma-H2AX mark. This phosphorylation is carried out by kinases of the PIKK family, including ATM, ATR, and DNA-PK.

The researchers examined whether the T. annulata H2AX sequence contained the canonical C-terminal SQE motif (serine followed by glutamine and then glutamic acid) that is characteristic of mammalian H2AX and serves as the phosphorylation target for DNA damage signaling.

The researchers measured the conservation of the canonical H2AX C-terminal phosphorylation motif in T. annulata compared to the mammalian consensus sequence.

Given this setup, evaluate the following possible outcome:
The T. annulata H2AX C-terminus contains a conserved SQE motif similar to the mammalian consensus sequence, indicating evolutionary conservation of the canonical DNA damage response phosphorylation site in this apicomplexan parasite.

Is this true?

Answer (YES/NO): NO